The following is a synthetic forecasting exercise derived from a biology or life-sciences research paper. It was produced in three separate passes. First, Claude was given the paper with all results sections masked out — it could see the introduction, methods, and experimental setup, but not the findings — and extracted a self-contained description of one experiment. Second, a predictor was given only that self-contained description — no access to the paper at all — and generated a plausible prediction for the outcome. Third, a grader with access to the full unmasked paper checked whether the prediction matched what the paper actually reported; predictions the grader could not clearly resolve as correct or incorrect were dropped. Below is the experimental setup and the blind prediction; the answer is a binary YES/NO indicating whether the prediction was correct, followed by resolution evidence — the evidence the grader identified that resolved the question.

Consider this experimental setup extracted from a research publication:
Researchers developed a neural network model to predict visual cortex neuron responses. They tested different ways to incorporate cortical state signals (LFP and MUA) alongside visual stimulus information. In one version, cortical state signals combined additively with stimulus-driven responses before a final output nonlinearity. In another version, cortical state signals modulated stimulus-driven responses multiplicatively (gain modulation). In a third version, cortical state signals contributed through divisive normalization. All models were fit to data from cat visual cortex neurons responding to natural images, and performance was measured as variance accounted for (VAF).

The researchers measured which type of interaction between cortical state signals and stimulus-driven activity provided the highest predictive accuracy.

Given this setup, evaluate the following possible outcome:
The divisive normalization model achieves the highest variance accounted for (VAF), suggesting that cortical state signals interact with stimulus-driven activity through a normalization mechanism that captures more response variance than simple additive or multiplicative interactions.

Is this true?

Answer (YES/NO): NO